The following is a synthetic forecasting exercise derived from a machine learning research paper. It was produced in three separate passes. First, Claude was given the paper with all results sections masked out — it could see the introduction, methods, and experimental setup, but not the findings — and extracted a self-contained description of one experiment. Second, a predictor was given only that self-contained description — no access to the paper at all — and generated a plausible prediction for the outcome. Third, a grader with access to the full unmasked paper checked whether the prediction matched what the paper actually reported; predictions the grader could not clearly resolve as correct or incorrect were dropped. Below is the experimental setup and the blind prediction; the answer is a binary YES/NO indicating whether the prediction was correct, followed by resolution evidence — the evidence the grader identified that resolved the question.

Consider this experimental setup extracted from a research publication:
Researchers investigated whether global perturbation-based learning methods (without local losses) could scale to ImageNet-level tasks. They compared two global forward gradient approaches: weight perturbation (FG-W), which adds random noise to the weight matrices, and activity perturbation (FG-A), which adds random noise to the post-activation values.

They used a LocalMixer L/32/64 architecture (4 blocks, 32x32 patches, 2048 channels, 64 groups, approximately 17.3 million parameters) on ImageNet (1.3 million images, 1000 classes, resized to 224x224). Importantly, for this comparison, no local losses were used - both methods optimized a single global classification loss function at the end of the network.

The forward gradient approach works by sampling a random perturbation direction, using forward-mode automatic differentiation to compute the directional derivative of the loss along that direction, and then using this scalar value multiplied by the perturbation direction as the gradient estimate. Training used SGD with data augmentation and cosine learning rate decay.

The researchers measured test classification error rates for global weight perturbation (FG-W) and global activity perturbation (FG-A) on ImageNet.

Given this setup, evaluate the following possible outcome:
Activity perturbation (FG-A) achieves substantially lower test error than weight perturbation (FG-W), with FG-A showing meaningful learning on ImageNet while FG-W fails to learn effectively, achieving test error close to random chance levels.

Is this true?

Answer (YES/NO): NO